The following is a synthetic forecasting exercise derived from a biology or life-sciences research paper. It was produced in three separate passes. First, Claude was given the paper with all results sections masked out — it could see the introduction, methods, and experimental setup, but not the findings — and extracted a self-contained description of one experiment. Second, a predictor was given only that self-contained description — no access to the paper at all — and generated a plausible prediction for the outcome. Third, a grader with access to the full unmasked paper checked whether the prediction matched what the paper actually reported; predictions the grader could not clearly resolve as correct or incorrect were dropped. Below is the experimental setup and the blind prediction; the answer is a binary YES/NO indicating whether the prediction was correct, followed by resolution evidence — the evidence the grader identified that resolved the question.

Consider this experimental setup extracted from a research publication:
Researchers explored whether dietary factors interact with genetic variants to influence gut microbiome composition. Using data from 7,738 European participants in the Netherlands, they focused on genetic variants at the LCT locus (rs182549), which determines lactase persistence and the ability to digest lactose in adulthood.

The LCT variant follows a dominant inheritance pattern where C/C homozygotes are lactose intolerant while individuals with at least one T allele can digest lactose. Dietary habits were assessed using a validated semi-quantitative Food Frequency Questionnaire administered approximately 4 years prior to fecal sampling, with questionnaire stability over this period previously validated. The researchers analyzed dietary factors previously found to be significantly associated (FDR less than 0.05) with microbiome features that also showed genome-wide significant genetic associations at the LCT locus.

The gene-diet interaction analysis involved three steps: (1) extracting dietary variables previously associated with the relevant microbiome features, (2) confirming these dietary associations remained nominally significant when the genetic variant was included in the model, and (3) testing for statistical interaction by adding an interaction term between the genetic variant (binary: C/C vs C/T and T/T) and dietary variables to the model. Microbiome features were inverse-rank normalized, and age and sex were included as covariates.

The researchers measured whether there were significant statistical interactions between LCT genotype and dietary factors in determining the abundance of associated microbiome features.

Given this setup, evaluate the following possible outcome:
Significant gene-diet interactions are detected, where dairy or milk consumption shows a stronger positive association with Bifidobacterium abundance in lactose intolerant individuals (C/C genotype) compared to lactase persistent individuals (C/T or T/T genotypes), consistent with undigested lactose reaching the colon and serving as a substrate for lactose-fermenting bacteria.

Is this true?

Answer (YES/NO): YES